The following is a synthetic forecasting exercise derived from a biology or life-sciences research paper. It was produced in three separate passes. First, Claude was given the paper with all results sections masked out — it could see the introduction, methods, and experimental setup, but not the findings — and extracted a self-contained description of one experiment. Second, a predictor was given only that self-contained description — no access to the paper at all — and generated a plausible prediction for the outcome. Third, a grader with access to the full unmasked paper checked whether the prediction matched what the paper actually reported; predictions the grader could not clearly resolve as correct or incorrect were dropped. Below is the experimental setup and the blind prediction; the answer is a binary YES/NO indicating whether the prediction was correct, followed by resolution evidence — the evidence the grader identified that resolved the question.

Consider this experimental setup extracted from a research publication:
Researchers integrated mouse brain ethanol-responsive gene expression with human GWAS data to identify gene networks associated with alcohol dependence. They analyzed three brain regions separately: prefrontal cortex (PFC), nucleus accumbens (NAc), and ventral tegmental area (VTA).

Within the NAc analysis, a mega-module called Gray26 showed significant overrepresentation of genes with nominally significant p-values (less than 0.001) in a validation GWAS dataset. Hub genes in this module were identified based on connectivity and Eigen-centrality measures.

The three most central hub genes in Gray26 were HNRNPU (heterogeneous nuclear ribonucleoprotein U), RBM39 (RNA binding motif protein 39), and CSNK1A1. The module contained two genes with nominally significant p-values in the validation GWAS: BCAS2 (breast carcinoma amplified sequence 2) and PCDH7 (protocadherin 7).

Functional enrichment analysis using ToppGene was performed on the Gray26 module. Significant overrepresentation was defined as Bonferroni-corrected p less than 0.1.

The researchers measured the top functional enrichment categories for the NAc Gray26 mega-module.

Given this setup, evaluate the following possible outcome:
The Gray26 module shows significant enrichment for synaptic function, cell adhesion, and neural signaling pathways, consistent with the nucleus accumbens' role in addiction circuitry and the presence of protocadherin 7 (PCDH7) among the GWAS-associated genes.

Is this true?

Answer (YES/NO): NO